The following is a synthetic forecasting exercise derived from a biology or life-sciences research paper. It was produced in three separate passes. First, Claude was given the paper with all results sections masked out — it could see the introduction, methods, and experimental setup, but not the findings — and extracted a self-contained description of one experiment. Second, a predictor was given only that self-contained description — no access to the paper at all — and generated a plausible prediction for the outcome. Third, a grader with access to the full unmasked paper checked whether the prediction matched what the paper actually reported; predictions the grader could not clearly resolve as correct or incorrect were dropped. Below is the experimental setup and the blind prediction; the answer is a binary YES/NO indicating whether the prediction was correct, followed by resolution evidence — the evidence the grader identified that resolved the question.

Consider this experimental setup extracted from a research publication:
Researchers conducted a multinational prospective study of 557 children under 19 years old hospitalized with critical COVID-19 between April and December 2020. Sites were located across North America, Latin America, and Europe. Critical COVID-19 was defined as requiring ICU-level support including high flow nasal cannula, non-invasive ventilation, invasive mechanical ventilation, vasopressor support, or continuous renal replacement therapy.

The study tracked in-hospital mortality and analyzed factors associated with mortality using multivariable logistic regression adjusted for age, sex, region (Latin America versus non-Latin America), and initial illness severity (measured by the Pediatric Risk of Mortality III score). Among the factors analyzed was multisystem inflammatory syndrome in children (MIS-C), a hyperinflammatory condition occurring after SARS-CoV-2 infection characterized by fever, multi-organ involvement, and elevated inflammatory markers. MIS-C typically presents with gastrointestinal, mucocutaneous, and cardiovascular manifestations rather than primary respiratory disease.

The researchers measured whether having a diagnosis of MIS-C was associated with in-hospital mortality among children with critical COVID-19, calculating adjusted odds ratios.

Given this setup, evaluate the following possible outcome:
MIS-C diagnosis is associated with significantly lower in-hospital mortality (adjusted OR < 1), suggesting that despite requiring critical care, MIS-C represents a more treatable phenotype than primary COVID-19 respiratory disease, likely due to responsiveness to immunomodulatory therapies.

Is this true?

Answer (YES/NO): YES